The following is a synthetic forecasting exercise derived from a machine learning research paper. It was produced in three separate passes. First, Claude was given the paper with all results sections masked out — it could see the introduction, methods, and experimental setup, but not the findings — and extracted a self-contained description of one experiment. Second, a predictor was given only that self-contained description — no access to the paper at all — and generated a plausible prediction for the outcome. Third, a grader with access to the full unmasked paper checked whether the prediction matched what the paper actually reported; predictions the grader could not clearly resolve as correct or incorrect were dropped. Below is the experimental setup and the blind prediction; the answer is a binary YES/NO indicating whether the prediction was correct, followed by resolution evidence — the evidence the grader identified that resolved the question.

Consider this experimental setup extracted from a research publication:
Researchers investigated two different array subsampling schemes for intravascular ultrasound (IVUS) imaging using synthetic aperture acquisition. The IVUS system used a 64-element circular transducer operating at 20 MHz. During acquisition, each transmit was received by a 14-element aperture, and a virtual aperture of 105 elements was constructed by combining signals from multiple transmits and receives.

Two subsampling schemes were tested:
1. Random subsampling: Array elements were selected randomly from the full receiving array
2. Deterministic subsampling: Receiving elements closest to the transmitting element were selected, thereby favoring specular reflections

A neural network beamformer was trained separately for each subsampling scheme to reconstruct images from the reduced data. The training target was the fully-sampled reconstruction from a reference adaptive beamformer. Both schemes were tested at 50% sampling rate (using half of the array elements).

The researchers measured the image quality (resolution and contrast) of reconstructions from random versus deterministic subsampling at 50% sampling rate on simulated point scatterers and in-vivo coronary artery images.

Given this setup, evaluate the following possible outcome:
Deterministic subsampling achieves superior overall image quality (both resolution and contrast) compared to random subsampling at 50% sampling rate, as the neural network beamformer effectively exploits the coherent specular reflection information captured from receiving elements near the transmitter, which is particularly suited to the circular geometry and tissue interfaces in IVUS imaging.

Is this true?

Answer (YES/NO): NO